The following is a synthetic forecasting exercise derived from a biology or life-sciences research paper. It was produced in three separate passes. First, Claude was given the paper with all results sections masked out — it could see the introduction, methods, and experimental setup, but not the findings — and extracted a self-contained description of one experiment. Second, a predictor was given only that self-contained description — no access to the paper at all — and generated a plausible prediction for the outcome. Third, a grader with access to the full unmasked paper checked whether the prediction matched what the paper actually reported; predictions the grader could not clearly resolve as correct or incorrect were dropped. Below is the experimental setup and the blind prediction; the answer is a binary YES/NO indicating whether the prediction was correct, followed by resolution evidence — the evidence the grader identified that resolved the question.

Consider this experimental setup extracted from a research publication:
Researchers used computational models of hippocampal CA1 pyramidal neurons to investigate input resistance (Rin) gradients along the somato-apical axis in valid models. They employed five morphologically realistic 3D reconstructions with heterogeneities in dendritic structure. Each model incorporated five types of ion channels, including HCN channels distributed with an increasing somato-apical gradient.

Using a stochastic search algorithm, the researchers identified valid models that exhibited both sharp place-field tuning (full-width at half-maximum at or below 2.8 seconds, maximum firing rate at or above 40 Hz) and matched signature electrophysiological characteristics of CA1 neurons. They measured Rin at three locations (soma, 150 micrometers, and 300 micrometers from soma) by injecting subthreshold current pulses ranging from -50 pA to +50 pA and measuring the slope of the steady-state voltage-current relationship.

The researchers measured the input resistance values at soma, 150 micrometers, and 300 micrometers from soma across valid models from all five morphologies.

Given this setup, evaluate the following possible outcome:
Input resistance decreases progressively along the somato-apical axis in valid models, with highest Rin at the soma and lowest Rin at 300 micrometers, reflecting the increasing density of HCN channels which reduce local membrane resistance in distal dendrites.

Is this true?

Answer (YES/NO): YES